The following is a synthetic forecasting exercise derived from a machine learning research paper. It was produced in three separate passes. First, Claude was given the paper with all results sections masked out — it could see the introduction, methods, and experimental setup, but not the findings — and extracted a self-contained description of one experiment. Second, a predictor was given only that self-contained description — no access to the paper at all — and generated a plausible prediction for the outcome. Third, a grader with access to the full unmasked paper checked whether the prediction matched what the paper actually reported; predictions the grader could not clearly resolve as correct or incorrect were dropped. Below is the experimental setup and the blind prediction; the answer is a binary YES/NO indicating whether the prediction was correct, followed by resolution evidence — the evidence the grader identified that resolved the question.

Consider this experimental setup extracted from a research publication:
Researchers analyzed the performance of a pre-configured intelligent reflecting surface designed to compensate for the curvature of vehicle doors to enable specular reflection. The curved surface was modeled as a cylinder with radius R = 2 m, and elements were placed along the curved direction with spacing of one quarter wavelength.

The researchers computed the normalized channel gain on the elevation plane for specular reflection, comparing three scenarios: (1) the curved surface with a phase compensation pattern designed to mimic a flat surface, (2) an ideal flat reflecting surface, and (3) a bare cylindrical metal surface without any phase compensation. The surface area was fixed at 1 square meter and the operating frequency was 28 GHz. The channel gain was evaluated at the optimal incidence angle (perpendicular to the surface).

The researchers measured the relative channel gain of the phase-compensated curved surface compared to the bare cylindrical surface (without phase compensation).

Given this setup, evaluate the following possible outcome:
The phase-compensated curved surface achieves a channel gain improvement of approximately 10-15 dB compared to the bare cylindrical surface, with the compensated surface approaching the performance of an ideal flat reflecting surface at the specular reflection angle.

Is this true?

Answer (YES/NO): NO